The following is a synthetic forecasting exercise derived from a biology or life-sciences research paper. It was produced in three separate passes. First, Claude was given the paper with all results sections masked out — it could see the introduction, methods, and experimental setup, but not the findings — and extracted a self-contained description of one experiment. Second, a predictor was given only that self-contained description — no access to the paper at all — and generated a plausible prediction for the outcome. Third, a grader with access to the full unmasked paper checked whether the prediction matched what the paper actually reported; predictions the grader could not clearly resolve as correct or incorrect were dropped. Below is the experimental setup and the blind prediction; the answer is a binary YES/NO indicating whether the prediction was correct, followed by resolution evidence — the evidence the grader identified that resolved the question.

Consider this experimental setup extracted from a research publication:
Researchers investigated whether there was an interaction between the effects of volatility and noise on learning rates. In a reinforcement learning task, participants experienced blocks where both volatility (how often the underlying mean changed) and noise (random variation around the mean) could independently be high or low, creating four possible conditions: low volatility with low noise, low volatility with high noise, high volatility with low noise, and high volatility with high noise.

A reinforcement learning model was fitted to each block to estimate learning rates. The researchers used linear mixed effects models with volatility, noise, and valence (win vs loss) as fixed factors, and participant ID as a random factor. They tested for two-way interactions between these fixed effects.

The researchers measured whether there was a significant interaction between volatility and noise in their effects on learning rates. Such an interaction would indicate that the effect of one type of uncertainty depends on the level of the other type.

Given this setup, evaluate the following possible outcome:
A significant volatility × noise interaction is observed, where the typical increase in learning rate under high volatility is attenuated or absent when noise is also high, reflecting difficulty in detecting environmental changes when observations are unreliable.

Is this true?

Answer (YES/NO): YES